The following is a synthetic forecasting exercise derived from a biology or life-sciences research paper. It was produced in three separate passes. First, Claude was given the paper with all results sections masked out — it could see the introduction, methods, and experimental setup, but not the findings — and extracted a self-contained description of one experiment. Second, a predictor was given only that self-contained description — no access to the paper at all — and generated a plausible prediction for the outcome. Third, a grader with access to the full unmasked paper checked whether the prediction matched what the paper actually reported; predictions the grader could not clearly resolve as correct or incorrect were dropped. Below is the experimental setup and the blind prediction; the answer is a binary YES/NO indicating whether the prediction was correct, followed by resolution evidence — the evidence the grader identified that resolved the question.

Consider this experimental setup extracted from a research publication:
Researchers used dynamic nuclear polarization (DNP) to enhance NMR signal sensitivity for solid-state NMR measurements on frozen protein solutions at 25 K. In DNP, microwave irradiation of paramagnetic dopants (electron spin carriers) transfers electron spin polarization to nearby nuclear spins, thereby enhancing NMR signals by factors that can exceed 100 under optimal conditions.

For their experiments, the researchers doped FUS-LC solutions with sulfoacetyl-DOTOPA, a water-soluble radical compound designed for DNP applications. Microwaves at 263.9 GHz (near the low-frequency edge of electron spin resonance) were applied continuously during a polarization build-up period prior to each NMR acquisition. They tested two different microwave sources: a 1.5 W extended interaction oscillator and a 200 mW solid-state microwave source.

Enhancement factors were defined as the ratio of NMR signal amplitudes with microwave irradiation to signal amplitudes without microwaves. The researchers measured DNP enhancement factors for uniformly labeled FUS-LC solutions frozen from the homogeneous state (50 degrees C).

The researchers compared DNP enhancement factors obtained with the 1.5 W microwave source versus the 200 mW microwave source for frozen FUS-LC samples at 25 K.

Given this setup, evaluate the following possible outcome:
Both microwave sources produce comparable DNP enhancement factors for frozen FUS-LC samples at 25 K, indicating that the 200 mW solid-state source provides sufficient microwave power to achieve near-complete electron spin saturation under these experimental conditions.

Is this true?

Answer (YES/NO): NO